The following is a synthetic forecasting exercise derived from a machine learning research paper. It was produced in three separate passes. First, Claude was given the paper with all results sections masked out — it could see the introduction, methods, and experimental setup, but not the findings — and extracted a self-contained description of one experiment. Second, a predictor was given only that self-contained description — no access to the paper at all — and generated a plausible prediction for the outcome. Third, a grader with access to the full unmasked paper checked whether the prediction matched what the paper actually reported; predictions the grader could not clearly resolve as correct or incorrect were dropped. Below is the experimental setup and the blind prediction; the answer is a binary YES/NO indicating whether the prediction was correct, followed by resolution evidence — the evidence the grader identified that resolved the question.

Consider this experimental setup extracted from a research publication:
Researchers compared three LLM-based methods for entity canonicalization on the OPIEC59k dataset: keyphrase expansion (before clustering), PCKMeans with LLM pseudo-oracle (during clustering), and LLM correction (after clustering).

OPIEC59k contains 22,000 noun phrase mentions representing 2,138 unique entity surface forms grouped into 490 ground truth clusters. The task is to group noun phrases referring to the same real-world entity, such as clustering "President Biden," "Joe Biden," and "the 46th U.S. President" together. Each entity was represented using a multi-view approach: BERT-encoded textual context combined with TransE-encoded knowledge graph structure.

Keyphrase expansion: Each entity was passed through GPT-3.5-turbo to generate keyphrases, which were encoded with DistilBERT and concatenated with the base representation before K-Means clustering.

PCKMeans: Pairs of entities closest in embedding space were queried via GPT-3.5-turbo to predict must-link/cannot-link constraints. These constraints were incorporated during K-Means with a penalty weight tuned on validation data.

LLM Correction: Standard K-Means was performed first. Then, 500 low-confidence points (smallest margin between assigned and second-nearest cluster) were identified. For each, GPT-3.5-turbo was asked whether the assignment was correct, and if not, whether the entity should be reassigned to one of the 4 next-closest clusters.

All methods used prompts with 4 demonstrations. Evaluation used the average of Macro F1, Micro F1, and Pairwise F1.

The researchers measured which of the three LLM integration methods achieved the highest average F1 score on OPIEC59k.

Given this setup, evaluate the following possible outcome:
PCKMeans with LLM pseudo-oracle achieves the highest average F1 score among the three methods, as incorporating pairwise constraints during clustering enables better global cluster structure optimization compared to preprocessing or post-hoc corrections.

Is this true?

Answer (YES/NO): NO